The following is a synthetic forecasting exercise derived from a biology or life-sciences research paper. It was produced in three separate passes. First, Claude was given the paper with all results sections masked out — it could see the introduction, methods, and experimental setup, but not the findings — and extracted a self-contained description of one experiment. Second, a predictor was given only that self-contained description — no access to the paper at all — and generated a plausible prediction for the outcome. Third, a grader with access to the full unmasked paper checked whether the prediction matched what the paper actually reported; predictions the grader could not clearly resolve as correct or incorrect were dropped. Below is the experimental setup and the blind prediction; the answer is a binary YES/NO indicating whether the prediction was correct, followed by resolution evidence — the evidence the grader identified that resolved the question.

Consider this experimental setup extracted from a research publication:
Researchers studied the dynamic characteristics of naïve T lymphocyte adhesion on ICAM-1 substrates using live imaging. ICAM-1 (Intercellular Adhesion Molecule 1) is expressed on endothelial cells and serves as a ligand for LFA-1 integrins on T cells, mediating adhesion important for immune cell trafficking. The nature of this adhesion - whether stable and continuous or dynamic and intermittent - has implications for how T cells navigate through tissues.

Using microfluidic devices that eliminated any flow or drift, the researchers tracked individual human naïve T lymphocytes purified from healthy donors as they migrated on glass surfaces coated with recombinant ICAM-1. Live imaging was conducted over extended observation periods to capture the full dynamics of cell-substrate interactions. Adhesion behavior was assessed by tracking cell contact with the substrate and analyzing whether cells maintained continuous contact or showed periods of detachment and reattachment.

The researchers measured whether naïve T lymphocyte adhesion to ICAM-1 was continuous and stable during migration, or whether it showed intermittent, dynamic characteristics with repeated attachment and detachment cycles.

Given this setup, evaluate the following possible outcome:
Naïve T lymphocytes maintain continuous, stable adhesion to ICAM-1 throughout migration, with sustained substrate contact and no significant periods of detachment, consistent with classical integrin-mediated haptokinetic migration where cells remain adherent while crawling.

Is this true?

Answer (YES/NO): NO